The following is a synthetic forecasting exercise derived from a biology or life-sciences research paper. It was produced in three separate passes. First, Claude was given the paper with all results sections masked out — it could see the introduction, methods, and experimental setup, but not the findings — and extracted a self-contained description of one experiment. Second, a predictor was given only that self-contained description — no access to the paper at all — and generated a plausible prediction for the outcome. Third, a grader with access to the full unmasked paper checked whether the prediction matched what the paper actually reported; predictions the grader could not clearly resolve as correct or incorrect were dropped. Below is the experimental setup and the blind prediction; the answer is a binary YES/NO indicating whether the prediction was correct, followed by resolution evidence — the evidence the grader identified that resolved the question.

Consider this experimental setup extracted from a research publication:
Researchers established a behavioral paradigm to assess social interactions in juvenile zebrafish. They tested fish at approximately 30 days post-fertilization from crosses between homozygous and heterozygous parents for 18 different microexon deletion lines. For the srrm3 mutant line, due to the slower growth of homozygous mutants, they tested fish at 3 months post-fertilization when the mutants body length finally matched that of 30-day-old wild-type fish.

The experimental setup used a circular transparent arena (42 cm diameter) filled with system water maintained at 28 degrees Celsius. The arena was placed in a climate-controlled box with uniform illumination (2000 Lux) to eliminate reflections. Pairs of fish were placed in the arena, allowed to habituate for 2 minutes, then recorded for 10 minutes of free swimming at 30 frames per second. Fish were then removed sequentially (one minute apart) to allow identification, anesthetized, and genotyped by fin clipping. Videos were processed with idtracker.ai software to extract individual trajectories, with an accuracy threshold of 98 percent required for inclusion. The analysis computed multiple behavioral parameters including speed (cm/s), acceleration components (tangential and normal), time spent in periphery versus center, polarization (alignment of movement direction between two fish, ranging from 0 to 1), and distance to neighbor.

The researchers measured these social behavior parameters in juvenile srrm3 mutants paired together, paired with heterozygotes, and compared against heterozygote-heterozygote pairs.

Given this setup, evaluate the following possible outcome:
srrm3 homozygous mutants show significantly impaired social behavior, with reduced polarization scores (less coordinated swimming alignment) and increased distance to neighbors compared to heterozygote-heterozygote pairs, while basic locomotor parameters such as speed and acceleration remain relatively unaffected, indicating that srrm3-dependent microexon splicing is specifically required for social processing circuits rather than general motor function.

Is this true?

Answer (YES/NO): YES